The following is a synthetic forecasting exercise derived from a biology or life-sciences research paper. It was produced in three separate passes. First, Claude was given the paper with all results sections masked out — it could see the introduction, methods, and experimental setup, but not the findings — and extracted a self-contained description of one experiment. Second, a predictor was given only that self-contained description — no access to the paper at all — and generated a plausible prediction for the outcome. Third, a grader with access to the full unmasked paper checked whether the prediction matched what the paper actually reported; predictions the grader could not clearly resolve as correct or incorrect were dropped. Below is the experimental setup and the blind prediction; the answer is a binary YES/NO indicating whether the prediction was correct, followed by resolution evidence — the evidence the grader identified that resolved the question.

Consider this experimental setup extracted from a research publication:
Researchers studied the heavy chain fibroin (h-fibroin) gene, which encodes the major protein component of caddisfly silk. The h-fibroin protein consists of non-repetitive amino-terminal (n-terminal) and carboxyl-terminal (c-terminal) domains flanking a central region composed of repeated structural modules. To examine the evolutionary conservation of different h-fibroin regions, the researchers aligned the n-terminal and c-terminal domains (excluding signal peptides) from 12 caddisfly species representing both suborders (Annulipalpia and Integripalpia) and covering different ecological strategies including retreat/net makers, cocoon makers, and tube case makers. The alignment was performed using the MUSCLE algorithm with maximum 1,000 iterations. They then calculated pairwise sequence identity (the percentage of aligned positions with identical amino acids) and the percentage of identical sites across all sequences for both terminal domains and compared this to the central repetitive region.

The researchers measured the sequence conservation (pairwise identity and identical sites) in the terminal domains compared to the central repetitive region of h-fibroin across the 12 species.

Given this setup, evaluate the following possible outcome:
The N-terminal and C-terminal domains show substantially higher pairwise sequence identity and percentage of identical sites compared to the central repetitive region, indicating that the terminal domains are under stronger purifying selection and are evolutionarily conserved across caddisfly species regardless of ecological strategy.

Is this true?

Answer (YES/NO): YES